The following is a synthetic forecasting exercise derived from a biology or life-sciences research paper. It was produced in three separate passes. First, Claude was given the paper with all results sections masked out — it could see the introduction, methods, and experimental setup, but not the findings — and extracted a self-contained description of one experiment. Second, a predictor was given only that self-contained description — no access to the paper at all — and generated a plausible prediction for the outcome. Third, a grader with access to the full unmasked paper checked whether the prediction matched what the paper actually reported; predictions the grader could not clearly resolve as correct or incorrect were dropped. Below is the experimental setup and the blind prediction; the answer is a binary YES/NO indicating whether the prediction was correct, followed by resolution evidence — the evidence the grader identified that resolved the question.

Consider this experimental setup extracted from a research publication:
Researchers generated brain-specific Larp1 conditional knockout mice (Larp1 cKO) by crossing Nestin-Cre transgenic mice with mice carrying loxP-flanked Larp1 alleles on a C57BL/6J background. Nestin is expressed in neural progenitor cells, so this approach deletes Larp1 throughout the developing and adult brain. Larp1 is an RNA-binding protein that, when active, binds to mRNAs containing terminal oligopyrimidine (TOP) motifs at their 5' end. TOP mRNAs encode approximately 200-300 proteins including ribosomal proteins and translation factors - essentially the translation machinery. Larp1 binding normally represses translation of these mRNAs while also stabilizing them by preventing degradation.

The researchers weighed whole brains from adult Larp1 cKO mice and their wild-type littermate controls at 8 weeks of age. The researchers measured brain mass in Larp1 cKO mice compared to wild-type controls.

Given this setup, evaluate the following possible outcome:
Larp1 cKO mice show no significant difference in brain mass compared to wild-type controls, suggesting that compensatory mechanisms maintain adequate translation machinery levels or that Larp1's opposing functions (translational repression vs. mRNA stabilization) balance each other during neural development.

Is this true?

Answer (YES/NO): NO